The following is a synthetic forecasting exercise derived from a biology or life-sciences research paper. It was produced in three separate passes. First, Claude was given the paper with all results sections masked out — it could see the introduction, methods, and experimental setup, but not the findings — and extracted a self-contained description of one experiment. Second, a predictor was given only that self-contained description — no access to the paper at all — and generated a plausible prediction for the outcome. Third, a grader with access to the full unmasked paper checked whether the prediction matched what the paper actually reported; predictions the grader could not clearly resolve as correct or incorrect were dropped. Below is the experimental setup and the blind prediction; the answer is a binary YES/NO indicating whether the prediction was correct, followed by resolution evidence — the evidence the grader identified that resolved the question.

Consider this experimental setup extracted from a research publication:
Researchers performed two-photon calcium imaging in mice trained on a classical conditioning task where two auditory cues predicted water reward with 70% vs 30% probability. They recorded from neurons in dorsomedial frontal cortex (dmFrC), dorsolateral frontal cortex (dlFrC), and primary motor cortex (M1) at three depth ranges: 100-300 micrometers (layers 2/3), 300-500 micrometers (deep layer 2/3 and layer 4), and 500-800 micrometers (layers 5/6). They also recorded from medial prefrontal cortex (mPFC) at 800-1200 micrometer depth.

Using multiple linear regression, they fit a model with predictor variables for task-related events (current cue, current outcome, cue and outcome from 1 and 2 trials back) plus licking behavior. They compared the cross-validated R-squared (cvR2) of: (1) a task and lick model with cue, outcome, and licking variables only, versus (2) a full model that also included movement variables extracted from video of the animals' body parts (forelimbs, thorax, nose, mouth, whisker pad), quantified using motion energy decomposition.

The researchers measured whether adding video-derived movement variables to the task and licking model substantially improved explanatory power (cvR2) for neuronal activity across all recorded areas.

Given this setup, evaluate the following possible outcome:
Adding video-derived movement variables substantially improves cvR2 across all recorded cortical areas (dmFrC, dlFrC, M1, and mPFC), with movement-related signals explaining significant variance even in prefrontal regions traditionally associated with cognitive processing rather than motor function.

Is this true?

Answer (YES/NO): NO